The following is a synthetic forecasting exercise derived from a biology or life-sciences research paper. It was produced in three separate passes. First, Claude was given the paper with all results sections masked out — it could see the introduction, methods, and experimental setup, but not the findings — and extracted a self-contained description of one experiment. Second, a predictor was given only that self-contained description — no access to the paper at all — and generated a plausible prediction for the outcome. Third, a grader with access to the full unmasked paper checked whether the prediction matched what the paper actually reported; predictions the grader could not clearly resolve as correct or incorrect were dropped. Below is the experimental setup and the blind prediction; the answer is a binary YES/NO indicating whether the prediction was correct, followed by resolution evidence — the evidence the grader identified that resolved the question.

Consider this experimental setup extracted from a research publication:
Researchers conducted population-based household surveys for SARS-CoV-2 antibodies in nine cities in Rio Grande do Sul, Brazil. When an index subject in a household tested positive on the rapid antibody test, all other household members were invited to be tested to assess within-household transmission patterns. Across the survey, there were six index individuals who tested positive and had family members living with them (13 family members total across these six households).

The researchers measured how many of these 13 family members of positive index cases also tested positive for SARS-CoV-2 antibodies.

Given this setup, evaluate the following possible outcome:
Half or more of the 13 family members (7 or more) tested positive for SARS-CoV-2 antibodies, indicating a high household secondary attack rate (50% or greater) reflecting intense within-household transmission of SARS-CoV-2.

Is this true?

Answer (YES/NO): NO